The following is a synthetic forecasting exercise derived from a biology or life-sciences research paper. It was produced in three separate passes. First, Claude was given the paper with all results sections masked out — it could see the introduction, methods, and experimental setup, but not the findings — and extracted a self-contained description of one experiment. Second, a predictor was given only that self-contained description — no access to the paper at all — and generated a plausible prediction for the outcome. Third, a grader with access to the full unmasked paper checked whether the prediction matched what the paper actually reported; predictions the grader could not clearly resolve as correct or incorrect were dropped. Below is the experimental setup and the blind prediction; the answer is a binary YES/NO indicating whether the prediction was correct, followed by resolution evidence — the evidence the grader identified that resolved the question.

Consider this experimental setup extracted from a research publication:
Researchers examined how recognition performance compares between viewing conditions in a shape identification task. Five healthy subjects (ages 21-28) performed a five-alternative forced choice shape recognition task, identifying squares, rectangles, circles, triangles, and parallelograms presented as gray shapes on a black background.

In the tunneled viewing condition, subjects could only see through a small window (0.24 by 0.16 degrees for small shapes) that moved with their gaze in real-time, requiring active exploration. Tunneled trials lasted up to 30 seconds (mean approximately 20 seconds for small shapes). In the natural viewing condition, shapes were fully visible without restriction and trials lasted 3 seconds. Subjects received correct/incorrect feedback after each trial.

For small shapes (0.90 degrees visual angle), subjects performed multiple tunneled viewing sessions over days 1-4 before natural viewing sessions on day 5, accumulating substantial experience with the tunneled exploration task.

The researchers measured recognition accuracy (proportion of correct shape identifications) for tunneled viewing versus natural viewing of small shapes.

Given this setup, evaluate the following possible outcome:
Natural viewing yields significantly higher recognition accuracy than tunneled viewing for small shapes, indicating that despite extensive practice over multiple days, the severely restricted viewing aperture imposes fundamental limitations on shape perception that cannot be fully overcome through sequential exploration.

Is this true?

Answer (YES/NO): YES